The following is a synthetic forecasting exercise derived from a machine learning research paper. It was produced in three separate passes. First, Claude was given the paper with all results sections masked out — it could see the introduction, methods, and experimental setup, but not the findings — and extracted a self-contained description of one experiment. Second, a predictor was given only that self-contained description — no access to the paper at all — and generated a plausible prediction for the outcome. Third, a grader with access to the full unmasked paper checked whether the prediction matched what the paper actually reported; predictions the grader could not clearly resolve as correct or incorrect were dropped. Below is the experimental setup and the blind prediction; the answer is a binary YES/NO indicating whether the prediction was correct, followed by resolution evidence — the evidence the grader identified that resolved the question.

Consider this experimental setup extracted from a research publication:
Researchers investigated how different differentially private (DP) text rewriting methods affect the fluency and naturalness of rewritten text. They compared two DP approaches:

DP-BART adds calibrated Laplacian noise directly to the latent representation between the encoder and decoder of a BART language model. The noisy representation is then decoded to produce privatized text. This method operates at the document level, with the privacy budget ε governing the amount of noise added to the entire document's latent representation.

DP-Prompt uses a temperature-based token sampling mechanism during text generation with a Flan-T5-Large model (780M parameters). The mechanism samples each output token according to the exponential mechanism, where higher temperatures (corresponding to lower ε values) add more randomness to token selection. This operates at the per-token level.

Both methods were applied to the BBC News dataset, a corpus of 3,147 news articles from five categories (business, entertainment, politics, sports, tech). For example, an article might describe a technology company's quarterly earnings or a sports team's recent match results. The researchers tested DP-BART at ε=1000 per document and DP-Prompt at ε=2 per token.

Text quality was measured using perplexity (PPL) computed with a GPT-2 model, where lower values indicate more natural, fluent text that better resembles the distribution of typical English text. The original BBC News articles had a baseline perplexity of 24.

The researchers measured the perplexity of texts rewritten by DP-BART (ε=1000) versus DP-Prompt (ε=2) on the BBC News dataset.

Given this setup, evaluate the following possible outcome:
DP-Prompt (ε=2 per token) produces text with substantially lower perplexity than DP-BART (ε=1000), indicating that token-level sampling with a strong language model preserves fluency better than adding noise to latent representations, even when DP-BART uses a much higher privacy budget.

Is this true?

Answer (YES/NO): NO